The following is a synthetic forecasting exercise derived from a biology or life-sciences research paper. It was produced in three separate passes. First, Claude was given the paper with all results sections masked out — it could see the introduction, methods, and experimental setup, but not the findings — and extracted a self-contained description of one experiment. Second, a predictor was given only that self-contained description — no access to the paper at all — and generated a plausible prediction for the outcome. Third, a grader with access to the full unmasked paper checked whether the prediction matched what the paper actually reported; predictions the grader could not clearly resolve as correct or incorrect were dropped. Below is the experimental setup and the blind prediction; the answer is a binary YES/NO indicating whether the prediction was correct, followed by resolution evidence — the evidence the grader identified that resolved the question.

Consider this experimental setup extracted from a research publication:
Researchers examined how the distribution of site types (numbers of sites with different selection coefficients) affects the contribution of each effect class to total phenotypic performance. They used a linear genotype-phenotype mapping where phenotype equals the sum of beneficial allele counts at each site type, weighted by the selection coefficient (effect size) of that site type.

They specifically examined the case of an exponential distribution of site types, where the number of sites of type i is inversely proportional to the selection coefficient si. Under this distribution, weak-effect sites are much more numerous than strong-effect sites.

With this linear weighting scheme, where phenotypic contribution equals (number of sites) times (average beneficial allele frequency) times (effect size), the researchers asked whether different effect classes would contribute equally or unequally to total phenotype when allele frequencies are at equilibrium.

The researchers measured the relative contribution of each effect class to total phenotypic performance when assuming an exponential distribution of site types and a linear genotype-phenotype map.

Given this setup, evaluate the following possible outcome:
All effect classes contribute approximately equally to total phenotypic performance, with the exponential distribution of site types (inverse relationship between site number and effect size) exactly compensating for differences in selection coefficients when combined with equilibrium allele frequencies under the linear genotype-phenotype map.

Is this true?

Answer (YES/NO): YES